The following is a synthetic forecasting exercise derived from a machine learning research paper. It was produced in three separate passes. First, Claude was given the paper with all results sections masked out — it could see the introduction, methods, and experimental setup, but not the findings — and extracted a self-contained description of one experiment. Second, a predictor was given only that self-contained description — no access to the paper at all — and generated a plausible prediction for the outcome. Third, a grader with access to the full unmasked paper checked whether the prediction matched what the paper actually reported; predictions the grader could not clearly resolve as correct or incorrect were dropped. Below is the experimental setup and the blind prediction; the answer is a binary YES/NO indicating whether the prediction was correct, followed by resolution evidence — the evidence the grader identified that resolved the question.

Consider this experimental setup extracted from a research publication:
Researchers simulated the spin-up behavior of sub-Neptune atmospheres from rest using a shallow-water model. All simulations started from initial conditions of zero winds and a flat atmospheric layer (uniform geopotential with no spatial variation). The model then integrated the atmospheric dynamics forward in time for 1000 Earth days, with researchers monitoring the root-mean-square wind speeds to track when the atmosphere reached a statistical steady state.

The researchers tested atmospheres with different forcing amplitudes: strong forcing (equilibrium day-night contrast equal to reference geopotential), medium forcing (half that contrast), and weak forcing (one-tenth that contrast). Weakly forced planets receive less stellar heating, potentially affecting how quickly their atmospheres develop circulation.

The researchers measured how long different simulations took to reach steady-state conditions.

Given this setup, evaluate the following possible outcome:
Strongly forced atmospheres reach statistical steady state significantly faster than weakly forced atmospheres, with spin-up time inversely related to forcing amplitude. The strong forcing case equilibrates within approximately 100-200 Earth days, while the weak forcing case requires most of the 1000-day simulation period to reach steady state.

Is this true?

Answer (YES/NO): NO